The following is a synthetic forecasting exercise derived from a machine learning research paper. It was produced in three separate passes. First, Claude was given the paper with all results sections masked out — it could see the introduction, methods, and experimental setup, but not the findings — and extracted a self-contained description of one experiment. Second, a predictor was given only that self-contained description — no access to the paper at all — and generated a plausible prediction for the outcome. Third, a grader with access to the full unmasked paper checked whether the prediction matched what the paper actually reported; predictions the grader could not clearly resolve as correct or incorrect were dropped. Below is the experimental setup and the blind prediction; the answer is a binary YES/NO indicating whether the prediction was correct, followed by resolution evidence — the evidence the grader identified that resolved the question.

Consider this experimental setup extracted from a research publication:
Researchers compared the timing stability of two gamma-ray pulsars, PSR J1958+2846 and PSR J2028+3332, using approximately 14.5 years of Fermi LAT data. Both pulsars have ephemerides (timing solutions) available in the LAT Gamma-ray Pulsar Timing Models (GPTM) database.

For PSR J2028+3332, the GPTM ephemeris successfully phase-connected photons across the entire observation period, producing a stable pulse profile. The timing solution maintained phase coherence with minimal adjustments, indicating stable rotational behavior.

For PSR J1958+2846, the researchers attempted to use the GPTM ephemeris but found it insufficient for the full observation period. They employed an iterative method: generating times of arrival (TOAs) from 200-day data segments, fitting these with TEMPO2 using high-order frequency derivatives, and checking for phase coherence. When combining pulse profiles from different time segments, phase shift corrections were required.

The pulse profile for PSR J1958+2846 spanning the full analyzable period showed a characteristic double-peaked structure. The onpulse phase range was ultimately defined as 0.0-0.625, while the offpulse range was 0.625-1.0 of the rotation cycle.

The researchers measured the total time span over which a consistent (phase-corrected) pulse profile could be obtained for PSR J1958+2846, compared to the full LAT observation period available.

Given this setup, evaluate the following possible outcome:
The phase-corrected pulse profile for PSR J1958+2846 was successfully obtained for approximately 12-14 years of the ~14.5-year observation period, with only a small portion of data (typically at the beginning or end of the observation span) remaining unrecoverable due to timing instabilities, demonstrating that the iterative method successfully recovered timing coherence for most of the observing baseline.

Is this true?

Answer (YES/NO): YES